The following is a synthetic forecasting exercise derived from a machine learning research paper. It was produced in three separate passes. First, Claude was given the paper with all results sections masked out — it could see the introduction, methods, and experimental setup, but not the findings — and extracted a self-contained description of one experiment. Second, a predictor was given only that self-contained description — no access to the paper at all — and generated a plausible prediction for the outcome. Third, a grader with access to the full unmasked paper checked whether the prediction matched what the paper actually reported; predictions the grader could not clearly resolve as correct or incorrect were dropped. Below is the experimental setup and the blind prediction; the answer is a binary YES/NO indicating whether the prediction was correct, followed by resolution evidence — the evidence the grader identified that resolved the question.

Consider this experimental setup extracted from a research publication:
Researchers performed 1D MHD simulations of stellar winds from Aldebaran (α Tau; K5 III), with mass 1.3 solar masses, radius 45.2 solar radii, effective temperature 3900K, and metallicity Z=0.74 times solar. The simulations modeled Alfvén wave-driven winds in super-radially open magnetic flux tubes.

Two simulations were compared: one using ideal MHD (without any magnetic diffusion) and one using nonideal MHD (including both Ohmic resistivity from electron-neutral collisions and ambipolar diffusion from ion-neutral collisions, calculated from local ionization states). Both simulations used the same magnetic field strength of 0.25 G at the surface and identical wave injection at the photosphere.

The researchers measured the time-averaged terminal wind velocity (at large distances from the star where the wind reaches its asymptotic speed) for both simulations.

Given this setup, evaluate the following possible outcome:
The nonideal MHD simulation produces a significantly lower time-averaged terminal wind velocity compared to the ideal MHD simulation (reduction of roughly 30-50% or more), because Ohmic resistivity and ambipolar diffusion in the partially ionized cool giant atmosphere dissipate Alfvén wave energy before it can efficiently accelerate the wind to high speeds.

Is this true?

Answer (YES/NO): NO